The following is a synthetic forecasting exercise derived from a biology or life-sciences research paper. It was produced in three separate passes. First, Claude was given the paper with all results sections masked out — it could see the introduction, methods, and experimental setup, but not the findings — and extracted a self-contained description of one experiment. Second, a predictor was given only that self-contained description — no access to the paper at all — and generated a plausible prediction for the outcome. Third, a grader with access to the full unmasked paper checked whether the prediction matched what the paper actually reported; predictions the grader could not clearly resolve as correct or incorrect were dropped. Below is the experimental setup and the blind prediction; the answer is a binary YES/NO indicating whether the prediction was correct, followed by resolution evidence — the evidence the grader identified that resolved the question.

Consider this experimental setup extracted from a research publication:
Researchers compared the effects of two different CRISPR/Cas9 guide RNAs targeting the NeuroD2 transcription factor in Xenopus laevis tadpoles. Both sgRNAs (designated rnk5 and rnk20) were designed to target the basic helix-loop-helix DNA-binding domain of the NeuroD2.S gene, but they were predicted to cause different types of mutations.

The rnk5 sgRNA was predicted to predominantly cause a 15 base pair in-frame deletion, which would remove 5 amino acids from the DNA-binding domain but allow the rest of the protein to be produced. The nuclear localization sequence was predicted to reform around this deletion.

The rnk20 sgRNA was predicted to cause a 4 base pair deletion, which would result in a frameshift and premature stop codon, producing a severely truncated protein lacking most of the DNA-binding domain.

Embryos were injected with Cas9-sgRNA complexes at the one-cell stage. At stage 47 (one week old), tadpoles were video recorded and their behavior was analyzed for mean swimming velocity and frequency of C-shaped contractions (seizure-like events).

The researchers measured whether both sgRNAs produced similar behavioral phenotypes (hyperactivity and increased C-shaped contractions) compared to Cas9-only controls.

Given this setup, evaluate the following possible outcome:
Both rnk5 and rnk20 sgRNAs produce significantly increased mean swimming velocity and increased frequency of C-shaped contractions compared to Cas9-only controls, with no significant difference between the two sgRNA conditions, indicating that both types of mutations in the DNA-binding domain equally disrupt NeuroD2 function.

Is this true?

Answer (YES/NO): NO